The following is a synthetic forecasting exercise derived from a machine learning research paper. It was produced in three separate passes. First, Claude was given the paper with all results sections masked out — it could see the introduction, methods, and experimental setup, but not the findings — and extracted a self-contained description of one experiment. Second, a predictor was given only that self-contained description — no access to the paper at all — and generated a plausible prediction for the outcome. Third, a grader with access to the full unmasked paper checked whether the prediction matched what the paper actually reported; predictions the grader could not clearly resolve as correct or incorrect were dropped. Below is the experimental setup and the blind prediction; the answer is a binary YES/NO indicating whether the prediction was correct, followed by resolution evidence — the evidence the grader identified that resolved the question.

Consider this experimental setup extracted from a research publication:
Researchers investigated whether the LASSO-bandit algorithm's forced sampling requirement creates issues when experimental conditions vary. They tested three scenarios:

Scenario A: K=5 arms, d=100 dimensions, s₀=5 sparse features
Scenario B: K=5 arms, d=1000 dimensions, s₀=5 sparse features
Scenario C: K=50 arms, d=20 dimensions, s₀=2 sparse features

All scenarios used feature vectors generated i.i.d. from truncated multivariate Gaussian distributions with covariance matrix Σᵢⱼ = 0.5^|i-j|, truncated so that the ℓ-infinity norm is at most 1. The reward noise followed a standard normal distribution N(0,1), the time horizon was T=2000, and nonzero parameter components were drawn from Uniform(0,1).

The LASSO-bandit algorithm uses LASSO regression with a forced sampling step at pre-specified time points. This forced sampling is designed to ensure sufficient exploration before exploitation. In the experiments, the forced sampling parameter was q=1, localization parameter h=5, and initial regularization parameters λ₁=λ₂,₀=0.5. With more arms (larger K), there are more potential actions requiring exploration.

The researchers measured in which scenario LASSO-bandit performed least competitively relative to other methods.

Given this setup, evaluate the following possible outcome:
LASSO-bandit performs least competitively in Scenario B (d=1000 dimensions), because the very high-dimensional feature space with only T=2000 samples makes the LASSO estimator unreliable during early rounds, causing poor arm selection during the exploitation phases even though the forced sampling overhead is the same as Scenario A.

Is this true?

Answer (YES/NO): NO